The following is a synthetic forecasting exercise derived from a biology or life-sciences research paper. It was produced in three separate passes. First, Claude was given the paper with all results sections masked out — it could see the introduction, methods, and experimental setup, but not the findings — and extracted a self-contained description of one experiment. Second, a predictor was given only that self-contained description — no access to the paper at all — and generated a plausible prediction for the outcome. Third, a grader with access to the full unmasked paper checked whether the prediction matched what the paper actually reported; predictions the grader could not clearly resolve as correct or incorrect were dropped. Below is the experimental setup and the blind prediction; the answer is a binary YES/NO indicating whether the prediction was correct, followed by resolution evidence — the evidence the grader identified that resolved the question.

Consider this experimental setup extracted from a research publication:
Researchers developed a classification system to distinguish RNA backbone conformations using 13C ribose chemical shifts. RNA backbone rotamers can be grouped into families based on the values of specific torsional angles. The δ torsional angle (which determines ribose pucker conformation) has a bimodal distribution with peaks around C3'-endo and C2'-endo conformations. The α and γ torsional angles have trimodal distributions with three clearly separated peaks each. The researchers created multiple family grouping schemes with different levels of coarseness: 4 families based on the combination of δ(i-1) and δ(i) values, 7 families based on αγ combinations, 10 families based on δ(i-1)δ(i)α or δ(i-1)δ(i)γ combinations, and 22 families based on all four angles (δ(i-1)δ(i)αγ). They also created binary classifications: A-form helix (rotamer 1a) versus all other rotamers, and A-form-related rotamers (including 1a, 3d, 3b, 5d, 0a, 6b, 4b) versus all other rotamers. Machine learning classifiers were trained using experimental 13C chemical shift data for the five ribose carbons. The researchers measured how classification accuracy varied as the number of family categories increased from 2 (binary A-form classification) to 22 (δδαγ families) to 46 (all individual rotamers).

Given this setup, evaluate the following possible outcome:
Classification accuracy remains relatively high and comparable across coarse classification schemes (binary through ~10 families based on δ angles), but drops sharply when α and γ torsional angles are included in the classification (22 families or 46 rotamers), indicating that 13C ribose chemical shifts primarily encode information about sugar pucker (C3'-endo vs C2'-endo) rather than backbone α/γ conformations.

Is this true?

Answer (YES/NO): NO